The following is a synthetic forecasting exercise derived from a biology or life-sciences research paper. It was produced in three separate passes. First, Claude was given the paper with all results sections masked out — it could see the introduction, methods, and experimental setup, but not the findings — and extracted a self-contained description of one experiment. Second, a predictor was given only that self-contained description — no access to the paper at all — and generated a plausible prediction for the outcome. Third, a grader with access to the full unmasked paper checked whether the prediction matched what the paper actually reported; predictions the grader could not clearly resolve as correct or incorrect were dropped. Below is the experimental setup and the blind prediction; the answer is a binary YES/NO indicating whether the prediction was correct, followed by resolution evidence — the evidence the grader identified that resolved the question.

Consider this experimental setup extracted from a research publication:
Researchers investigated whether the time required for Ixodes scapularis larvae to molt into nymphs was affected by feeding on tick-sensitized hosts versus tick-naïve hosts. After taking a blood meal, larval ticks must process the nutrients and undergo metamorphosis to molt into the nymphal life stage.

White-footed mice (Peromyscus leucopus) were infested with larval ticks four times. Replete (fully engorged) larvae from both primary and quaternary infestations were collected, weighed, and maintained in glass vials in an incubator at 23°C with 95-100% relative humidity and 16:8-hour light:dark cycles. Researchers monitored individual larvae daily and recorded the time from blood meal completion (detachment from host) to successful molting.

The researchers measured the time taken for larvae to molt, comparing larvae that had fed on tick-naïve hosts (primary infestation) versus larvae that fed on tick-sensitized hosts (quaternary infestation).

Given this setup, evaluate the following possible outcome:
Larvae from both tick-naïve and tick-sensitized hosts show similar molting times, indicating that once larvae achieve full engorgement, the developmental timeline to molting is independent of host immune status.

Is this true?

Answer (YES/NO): YES